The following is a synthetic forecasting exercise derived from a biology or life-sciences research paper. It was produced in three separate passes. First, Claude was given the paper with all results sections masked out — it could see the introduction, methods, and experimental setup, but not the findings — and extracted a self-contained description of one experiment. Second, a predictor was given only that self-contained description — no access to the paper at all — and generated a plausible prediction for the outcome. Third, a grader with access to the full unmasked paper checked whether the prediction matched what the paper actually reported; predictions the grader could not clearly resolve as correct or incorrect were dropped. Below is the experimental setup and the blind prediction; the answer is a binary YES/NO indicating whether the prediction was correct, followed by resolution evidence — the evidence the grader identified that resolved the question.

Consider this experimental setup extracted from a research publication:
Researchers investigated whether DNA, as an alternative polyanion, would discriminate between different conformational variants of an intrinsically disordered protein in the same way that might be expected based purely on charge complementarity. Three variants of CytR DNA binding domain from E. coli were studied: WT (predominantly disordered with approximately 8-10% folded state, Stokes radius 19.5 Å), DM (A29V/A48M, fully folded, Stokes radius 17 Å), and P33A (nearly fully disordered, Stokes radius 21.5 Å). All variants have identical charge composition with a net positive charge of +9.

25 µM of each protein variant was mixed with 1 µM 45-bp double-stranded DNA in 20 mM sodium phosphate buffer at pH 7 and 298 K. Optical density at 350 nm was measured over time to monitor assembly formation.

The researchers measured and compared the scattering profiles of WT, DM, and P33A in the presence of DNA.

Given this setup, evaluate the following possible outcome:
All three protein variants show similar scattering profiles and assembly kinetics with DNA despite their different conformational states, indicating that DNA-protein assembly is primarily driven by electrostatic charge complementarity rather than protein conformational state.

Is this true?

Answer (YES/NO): NO